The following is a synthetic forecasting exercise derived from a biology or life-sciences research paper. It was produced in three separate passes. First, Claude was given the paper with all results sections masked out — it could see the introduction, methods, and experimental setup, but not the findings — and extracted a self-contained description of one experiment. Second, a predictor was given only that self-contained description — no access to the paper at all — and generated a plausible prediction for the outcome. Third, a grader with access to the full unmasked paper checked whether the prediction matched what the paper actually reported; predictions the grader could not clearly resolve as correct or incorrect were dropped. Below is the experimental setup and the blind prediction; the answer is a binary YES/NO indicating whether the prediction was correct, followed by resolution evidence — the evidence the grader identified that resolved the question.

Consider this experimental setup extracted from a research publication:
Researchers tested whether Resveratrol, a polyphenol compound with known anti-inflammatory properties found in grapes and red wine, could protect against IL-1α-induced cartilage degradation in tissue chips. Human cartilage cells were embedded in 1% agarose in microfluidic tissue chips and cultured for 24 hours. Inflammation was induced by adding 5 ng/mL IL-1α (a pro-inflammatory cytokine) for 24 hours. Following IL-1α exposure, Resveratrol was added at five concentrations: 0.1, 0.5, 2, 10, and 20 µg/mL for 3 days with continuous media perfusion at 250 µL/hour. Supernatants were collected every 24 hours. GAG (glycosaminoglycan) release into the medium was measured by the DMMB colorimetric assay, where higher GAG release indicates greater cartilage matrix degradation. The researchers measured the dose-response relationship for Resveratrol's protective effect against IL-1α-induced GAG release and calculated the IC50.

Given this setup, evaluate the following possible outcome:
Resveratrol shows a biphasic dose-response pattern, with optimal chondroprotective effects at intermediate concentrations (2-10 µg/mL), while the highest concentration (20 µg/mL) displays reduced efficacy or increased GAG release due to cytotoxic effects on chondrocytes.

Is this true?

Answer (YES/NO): NO